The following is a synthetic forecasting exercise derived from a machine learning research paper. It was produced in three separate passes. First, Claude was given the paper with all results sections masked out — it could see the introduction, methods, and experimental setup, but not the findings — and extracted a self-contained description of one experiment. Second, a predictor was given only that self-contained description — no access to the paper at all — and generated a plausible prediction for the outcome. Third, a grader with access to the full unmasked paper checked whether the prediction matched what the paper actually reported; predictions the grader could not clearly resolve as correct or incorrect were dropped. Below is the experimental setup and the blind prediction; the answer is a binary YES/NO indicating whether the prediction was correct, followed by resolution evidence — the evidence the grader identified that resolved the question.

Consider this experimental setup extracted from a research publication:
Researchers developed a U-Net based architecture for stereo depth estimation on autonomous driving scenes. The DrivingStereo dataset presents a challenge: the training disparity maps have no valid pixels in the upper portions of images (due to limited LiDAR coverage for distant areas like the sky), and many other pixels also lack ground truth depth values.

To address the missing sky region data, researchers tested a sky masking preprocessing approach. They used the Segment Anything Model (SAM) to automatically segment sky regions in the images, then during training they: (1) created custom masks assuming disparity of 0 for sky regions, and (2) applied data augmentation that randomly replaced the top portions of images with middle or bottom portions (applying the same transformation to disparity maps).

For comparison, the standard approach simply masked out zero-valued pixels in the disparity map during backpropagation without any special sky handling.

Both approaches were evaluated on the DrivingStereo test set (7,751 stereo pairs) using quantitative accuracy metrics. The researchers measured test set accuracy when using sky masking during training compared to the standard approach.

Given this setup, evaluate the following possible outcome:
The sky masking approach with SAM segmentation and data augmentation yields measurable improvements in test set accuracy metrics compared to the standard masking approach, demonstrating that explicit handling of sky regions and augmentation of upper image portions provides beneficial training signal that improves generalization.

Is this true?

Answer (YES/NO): NO